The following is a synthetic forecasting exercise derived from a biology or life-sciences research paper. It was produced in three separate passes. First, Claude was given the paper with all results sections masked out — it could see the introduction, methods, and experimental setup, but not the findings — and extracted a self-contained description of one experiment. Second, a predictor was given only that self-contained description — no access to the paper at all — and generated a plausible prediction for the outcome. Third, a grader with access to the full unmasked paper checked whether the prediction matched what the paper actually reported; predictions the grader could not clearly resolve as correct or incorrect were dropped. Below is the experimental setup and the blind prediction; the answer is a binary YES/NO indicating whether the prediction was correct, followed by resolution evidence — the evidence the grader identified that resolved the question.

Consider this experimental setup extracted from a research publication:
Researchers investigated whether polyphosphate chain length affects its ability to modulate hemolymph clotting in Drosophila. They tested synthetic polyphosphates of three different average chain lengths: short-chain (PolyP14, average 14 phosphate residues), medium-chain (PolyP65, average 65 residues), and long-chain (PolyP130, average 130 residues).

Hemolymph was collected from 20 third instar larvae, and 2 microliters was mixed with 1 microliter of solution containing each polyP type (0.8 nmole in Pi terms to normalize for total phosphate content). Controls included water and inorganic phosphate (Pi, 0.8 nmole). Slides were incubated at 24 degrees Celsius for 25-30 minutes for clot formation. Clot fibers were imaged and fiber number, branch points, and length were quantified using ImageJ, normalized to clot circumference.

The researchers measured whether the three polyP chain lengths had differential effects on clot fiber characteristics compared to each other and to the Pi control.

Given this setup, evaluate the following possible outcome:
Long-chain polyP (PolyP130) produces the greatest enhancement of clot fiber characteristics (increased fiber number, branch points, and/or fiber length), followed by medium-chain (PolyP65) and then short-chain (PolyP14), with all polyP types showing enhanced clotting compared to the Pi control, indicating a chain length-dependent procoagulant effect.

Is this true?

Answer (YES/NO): NO